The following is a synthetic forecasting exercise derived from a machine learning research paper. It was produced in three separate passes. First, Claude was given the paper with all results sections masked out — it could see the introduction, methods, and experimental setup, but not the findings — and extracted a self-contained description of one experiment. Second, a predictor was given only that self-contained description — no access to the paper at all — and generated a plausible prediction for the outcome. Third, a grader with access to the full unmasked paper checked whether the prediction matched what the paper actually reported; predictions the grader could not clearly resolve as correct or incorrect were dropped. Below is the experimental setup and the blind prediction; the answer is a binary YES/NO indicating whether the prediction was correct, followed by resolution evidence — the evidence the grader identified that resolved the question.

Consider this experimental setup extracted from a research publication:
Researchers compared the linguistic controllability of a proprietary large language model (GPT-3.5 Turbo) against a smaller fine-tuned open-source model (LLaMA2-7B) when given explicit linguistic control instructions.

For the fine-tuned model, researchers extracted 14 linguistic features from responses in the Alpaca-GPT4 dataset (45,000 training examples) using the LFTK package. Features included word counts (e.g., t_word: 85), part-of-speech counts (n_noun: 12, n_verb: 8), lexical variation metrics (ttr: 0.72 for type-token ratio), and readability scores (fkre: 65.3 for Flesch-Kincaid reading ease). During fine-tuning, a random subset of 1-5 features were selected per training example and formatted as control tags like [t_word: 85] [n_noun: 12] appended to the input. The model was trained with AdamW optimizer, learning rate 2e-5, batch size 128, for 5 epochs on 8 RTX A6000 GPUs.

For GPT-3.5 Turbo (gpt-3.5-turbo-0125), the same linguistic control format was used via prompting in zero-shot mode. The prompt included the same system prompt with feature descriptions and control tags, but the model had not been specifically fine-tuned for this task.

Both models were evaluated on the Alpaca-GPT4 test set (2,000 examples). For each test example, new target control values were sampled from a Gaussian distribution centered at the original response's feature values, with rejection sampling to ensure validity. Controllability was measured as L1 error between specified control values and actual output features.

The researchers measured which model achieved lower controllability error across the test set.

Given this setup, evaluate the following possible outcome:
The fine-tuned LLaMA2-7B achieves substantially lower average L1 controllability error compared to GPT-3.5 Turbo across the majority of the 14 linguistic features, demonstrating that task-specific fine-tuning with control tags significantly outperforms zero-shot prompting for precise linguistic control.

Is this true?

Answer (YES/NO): YES